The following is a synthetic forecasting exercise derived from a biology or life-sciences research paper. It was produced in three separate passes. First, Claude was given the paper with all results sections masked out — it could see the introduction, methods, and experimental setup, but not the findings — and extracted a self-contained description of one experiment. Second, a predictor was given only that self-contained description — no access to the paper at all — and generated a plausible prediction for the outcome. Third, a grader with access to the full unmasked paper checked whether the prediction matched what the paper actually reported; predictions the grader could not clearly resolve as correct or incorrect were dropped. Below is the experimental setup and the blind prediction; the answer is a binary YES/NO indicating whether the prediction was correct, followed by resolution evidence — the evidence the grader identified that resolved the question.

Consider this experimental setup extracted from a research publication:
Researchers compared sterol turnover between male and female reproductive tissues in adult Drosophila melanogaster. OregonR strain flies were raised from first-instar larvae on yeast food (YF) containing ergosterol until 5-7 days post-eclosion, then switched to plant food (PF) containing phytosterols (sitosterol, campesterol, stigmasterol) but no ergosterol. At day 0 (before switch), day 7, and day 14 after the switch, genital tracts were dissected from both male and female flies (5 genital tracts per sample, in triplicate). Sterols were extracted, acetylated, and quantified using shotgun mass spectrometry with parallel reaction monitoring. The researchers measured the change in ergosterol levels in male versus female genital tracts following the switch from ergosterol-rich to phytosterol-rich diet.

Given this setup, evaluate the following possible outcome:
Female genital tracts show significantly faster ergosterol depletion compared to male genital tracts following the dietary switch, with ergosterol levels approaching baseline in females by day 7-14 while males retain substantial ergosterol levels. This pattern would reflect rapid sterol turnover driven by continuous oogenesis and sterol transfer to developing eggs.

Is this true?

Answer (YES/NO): NO